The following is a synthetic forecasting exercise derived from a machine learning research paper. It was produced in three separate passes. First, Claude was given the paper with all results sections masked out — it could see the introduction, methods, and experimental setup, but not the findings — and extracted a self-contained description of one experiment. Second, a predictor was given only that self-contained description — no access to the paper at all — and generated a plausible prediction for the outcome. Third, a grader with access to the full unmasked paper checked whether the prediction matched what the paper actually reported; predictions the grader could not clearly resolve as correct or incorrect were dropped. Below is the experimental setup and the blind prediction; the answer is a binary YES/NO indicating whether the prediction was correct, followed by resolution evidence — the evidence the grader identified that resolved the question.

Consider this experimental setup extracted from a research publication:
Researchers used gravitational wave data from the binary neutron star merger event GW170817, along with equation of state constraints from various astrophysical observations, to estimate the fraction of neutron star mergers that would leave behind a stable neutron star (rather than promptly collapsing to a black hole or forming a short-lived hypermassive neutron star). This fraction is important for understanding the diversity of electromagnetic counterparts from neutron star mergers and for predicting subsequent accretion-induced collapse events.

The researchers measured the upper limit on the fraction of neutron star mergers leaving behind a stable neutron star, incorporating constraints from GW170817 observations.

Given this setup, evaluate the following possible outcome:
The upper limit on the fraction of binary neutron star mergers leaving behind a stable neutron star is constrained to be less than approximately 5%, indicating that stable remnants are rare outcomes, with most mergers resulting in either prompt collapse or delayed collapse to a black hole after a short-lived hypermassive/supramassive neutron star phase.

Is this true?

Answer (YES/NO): NO